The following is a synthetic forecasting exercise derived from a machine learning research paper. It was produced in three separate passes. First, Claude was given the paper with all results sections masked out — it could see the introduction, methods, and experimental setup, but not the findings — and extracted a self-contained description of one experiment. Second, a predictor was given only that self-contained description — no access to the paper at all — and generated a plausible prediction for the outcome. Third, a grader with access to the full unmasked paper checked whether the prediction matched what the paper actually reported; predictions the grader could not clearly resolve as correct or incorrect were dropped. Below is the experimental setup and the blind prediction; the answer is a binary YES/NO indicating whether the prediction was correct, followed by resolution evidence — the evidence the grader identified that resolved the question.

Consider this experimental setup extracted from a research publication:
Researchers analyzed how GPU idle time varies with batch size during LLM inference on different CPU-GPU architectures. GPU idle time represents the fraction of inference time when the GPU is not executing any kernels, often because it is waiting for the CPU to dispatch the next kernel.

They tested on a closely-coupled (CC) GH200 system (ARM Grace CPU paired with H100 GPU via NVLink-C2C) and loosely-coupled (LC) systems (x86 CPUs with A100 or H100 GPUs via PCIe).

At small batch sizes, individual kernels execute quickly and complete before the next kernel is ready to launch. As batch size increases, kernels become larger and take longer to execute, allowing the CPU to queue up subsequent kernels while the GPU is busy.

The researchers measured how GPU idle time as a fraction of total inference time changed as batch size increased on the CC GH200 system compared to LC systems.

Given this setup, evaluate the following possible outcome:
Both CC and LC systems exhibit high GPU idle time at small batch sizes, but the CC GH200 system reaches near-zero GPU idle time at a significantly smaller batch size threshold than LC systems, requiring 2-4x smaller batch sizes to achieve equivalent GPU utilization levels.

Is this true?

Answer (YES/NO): NO